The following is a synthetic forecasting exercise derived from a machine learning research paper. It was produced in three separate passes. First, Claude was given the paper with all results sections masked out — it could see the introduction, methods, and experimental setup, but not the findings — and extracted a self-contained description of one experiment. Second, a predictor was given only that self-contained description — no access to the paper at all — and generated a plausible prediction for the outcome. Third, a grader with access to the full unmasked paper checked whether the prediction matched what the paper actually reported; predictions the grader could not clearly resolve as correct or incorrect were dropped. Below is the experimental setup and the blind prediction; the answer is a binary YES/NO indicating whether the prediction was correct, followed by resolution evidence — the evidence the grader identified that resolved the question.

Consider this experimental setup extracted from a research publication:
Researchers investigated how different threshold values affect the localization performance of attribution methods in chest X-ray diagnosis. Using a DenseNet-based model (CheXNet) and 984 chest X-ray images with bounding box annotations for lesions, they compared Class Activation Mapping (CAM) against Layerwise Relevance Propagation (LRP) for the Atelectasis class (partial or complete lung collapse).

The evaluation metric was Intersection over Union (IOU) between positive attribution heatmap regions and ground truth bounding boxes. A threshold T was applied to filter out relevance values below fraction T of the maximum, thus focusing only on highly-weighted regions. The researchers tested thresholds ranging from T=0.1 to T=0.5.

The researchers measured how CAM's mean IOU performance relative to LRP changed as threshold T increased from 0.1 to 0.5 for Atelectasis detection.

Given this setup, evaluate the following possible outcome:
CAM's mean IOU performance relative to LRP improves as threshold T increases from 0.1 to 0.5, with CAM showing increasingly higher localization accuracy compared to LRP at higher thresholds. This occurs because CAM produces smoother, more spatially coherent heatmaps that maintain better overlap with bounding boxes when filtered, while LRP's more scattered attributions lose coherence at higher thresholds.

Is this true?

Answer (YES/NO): NO